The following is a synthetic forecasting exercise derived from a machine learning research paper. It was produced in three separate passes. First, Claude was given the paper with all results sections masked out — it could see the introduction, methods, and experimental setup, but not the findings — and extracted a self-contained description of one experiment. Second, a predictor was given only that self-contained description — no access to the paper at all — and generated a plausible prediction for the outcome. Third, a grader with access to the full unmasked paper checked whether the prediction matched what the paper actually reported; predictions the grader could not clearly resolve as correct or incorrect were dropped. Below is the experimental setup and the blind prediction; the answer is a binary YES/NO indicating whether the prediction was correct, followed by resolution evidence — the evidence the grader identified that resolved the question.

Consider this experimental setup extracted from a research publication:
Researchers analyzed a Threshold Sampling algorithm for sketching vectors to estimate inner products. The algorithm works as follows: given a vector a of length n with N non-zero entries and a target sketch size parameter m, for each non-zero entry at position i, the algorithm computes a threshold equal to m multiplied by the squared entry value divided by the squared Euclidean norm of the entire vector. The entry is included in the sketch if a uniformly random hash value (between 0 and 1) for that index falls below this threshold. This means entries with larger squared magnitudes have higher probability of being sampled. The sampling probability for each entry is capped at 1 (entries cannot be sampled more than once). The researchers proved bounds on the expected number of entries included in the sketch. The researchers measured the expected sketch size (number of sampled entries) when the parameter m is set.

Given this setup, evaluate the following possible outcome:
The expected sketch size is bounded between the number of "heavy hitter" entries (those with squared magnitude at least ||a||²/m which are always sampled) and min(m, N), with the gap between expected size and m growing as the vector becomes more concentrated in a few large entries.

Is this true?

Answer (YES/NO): NO